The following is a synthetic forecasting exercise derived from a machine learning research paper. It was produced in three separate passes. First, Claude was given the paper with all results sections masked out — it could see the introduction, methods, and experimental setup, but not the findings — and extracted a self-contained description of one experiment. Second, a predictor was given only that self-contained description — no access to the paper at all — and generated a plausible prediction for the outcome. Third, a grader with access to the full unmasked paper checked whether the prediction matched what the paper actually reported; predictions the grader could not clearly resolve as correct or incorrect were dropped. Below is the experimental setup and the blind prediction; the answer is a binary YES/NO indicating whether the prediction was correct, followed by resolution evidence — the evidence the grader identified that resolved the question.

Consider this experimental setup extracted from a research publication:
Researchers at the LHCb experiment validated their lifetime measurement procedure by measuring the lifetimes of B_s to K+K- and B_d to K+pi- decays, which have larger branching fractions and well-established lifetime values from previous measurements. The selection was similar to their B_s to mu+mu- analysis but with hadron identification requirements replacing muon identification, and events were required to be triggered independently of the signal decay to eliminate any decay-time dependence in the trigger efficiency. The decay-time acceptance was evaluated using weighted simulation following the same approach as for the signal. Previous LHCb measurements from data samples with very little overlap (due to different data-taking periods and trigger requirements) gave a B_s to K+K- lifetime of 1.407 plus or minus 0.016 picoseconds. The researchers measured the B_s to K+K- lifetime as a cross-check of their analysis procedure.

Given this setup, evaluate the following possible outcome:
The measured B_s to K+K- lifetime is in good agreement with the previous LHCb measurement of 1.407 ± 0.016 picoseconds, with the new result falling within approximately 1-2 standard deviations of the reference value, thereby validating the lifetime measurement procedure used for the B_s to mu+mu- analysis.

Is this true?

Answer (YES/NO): YES